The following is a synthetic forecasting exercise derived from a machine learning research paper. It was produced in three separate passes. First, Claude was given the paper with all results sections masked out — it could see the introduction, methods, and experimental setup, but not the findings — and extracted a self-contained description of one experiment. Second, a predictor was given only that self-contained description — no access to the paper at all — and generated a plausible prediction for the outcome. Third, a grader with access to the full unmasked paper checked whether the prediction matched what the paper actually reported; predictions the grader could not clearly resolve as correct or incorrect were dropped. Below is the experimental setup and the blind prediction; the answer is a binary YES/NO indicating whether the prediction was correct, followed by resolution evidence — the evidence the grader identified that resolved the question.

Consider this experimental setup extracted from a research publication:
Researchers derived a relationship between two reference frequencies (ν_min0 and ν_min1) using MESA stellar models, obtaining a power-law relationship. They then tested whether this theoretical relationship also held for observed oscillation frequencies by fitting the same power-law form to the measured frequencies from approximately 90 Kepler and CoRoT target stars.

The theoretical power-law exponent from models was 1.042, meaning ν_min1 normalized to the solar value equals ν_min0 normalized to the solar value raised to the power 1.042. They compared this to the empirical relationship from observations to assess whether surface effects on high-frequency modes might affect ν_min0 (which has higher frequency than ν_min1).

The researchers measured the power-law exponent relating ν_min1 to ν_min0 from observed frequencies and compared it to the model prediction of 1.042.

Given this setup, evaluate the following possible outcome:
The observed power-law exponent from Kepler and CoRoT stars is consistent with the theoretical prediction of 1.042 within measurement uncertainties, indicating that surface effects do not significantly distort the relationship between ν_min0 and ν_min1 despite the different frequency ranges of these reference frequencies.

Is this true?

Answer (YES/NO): YES